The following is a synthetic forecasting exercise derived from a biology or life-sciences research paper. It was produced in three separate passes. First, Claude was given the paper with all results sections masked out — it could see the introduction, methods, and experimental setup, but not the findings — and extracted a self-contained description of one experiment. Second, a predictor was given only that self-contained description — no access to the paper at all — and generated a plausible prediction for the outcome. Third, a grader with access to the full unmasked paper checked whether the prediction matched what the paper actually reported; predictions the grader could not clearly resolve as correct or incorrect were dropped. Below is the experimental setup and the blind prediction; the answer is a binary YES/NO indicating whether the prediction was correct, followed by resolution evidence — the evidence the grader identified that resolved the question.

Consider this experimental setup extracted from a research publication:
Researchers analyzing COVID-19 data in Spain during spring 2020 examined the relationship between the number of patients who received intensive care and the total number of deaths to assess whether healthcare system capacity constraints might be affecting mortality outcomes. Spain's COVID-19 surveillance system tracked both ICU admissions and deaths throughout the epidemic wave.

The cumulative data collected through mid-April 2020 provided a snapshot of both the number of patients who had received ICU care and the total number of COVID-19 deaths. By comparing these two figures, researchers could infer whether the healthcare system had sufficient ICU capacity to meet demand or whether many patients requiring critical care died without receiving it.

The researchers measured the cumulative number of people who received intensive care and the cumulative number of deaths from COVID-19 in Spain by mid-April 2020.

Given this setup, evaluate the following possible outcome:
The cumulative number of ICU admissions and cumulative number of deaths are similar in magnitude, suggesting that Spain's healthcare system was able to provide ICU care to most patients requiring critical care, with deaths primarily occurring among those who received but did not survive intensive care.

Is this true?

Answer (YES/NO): NO